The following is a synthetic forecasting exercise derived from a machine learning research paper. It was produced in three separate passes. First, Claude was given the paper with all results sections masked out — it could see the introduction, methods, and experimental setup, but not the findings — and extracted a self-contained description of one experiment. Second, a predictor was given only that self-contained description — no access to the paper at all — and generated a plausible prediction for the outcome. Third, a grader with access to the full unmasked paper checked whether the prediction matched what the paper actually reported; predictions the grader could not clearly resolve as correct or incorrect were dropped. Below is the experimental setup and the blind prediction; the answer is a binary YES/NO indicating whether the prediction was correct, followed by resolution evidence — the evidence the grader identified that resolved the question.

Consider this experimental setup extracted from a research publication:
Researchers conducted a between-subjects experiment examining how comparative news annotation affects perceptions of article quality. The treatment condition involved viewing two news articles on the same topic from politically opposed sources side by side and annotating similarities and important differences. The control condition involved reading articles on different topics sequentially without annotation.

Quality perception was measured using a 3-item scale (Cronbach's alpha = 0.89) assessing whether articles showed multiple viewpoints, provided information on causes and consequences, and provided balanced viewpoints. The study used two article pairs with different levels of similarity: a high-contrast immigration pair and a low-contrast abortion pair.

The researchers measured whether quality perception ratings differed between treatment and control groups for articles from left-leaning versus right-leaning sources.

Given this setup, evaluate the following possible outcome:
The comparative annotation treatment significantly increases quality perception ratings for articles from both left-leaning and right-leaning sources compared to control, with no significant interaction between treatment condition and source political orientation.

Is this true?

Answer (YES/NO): NO